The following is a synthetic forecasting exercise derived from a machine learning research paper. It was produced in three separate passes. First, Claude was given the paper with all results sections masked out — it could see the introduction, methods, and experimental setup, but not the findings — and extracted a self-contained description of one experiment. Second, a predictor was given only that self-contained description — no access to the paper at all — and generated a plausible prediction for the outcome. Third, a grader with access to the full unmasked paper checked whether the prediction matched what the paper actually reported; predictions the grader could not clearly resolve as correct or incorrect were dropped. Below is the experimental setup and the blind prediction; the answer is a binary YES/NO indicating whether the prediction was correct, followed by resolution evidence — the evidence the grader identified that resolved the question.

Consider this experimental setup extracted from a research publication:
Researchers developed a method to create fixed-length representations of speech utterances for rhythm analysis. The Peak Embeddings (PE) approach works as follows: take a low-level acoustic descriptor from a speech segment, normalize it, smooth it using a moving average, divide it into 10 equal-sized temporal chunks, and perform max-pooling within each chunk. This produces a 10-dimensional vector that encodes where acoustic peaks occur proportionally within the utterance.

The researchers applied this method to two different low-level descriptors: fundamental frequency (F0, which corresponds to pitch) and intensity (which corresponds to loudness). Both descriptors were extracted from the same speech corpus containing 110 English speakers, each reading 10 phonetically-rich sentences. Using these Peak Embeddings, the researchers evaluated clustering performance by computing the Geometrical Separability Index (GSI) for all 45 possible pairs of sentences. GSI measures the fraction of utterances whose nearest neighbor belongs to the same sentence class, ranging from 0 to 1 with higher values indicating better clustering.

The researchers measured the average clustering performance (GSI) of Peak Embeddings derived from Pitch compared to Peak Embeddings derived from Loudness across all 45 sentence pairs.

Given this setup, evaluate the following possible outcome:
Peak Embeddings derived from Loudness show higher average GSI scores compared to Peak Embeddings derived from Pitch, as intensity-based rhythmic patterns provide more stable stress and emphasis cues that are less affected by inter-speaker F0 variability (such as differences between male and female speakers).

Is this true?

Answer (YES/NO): YES